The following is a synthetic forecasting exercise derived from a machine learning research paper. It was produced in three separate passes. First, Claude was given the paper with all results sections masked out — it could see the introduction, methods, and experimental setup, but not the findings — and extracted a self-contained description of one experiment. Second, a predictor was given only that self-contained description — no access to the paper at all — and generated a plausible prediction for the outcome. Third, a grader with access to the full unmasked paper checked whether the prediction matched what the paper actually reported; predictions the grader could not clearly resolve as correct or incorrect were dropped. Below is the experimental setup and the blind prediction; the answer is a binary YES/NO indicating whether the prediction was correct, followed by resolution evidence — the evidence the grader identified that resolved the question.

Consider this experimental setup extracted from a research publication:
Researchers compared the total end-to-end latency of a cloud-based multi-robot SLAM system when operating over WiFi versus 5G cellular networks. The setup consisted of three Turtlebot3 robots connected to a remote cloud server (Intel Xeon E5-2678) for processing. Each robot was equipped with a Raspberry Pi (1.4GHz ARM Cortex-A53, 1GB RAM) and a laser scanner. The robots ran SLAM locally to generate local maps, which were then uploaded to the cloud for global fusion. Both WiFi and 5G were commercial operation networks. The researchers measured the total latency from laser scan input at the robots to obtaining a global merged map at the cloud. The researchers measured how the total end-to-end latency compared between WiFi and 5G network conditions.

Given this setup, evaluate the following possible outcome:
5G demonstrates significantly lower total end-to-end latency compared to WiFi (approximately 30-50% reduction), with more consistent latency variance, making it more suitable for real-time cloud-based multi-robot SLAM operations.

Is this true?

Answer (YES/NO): NO